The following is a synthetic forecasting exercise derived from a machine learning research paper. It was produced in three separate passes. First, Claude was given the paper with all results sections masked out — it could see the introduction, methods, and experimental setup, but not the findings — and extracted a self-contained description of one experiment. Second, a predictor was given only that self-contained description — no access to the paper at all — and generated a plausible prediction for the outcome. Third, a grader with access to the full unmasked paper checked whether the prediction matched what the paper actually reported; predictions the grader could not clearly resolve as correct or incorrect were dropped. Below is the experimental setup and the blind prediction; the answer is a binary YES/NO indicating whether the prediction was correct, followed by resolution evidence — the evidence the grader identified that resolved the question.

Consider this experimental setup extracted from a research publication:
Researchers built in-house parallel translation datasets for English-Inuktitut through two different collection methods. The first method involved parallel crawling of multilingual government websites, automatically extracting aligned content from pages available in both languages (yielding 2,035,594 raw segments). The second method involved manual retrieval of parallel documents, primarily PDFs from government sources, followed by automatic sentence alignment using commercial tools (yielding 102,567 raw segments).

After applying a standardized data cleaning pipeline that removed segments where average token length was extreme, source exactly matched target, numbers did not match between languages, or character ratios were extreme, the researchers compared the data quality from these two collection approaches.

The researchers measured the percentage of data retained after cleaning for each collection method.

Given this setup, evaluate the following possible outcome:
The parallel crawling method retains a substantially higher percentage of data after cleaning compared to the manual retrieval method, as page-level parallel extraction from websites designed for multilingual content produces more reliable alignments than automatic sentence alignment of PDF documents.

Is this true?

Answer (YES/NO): NO